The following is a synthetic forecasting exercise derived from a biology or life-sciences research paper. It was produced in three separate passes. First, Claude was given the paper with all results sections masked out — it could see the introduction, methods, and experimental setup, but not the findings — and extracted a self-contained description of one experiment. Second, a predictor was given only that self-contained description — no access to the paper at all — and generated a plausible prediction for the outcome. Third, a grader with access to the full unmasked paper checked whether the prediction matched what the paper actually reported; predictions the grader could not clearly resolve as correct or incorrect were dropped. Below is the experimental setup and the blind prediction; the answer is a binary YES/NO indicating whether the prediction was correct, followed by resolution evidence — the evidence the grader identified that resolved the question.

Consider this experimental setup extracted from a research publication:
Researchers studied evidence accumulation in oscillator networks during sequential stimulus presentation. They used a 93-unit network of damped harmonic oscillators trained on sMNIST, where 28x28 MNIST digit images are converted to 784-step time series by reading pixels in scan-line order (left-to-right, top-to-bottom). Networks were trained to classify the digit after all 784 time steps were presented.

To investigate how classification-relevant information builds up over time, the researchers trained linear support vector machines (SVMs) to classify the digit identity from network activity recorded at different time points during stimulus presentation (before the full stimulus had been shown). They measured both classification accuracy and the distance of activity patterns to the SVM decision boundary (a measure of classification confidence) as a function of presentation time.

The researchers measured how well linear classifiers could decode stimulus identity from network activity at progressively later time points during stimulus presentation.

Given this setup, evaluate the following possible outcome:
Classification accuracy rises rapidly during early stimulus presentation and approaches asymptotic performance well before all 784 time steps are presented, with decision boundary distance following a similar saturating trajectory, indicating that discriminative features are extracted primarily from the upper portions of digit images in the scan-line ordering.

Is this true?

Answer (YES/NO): NO